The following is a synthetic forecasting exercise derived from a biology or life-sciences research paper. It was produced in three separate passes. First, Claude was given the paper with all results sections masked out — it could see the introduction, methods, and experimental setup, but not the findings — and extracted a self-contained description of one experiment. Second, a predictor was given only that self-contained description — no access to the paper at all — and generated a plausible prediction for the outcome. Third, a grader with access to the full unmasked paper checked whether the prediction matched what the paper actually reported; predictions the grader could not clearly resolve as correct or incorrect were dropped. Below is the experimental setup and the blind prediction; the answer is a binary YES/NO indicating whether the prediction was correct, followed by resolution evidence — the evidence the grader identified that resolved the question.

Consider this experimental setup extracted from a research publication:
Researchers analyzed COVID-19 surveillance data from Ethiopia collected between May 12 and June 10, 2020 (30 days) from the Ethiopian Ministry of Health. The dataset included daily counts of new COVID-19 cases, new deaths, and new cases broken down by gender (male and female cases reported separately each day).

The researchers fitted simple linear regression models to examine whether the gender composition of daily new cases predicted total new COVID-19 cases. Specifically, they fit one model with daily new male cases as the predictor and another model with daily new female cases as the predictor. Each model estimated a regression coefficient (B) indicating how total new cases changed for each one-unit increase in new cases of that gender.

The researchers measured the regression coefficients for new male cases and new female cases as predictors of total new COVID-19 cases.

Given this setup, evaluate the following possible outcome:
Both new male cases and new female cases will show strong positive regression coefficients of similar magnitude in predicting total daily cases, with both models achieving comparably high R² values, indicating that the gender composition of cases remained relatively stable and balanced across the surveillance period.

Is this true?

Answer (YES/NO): NO